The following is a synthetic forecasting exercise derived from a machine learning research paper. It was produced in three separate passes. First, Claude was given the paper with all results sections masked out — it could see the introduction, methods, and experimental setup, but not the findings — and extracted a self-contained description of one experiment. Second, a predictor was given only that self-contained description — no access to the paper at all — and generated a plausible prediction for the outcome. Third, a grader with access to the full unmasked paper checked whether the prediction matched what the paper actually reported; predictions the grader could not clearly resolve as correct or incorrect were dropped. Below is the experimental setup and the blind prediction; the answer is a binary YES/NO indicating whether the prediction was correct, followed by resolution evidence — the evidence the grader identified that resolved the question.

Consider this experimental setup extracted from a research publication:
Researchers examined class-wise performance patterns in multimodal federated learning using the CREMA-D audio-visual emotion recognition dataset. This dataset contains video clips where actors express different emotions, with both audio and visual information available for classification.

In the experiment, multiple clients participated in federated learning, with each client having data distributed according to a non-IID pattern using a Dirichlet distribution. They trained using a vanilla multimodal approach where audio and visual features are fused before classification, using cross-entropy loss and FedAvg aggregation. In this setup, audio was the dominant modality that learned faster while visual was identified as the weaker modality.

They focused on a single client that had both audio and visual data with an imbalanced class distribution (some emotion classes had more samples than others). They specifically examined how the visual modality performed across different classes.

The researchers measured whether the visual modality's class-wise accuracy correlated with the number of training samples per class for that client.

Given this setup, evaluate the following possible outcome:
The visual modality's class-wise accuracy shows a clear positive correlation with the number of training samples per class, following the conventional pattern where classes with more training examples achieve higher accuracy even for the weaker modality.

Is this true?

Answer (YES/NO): NO